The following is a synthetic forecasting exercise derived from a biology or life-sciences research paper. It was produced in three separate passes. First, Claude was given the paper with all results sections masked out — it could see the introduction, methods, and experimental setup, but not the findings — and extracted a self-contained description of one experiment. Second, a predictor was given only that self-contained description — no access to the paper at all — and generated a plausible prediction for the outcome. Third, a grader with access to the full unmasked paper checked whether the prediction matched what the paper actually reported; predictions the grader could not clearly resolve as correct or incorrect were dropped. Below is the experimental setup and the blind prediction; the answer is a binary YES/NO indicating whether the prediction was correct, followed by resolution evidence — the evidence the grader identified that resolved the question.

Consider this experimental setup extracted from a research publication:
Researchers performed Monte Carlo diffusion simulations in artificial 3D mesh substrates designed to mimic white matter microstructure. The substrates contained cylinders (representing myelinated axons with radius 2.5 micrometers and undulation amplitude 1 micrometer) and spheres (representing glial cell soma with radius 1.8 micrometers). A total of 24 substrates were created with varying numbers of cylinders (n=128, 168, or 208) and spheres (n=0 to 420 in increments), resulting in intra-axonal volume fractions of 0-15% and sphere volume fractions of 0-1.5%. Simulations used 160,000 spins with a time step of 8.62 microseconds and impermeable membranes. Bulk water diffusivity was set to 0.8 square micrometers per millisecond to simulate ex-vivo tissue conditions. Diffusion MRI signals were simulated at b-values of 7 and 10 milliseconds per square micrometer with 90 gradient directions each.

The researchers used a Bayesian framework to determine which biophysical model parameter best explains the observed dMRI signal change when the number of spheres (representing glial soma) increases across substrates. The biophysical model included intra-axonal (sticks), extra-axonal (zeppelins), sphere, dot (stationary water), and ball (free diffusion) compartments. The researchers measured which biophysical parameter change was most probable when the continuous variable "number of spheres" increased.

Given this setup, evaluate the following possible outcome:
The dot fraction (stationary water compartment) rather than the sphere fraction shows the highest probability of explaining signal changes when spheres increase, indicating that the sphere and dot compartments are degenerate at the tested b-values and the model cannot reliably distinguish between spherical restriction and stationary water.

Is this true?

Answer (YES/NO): YES